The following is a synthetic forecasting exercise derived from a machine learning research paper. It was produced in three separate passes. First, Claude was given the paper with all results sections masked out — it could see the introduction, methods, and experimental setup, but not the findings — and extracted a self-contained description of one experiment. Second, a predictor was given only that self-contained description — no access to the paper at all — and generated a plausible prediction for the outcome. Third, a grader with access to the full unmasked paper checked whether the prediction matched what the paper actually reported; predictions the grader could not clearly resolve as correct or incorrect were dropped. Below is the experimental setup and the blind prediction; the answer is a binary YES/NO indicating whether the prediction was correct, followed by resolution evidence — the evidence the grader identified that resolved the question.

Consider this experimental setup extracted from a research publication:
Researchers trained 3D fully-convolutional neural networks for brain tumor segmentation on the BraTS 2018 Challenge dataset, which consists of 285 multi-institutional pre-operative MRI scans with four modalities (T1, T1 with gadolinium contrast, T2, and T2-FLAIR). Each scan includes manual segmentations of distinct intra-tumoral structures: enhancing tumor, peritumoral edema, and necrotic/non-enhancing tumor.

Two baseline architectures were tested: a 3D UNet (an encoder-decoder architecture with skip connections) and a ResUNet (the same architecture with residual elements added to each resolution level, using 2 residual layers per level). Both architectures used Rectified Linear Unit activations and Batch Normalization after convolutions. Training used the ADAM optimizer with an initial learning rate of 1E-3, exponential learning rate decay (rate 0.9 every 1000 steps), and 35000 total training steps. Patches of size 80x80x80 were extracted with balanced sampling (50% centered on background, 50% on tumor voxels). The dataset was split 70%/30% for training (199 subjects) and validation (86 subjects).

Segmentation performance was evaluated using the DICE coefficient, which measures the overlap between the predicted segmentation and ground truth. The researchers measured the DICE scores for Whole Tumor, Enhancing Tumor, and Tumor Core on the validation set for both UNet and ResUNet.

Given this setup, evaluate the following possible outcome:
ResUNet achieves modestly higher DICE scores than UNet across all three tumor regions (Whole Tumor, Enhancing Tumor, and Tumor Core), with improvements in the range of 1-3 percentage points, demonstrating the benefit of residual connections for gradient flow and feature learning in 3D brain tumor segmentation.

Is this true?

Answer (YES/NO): NO